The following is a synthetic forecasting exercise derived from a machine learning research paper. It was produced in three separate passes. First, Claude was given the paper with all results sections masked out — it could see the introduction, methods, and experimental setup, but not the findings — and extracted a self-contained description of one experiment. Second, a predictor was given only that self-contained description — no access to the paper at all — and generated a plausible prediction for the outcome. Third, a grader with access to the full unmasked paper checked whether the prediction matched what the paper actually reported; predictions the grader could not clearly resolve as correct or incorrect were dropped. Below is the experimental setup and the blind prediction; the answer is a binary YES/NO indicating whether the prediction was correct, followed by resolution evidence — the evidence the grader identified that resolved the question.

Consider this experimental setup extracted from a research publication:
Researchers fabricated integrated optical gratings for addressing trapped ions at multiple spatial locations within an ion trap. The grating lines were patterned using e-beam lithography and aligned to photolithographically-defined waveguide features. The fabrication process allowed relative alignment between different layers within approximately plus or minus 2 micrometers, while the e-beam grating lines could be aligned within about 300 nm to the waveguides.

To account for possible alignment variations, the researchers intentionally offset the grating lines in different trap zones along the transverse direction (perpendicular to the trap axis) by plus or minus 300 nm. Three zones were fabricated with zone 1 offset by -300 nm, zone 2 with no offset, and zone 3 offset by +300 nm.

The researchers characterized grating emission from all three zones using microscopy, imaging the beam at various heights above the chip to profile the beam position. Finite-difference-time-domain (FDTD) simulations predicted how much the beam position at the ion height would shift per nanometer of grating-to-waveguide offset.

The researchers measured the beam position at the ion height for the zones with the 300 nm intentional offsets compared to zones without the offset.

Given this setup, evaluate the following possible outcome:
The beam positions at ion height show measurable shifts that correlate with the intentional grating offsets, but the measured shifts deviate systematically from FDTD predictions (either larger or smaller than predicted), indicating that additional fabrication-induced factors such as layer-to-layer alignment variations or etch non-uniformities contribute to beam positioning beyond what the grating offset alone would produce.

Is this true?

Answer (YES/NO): NO